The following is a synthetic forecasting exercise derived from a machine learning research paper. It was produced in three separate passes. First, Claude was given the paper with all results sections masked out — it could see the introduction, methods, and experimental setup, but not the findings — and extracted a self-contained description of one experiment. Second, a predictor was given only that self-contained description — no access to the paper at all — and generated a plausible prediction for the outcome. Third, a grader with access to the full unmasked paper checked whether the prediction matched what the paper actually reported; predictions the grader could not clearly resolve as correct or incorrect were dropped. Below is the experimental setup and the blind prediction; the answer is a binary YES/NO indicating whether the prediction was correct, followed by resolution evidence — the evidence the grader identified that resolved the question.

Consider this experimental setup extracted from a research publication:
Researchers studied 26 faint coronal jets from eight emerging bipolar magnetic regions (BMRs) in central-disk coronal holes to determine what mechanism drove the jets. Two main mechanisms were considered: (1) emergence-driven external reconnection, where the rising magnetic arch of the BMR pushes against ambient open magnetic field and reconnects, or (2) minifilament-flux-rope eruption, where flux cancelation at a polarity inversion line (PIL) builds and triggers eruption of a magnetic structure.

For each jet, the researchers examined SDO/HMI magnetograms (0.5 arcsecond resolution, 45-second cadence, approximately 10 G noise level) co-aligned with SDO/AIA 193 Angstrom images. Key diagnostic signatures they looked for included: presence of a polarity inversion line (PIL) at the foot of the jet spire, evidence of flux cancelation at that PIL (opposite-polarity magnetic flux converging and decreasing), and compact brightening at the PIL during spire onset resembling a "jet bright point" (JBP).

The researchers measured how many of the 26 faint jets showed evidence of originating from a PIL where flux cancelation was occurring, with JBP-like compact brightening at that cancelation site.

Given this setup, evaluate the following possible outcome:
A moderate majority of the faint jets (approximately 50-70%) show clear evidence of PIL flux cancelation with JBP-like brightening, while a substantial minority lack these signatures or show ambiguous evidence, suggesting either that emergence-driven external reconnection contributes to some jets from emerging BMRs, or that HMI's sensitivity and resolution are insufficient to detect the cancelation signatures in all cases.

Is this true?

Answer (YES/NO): YES